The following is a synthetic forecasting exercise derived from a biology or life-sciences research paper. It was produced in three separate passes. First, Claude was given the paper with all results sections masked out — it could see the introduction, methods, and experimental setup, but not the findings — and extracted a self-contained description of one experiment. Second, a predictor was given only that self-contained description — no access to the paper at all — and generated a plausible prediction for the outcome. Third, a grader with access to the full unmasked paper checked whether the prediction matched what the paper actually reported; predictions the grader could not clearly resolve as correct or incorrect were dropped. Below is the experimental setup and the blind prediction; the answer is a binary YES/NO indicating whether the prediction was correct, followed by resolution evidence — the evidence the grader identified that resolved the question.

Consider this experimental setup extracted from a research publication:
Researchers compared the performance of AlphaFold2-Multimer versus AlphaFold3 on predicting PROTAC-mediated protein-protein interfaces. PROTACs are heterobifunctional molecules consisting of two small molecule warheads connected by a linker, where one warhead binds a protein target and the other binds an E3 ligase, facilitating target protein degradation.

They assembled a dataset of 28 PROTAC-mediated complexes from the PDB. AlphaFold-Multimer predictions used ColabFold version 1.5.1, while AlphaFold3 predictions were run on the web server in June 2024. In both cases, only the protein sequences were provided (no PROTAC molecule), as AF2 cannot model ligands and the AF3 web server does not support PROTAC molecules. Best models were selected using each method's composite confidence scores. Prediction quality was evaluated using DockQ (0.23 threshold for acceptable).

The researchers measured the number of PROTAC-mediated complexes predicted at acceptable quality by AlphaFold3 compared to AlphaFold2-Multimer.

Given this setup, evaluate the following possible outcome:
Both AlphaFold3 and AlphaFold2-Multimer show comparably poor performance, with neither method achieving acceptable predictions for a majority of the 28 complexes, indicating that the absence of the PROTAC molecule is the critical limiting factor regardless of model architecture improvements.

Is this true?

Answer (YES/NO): YES